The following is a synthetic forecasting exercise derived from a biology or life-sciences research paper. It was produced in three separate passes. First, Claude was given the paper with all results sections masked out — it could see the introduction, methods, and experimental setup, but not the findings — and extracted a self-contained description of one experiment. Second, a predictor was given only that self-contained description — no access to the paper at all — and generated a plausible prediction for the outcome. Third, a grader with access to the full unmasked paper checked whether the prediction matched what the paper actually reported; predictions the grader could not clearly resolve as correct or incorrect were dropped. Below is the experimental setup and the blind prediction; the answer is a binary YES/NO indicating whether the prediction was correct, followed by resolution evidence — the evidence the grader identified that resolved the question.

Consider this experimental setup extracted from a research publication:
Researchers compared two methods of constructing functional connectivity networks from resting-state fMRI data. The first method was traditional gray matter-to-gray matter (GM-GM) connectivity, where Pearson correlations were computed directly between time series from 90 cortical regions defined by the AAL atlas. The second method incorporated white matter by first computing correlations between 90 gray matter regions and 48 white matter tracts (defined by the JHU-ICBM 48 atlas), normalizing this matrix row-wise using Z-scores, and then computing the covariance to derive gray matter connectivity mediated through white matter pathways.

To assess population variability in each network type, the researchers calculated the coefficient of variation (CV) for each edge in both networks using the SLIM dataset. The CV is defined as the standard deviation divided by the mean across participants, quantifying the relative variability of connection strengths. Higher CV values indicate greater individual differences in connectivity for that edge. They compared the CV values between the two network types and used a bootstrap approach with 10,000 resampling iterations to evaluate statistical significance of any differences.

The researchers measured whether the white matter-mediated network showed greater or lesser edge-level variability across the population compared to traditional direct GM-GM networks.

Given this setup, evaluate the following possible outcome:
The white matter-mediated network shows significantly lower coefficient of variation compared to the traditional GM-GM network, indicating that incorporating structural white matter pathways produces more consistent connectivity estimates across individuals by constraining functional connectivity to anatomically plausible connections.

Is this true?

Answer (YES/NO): NO